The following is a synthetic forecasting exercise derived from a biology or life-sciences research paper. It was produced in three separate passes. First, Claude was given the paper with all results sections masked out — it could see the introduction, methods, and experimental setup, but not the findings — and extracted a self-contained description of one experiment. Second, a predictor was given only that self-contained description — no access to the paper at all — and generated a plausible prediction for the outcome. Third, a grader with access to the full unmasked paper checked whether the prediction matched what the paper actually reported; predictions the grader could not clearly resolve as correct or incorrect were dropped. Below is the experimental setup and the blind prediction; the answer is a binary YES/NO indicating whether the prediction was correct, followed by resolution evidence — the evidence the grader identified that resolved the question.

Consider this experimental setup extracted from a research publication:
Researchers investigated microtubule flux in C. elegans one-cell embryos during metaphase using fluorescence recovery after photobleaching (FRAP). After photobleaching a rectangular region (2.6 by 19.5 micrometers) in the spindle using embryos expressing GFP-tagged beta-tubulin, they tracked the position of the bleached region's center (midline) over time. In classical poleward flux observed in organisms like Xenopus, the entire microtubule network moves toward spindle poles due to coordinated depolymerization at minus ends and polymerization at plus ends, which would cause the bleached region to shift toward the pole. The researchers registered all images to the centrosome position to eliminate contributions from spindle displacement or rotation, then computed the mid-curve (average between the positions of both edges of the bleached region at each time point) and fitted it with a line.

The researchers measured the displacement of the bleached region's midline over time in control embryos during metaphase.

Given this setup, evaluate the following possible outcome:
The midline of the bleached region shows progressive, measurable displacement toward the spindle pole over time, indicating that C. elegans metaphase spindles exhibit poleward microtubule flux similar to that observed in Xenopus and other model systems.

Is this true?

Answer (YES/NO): NO